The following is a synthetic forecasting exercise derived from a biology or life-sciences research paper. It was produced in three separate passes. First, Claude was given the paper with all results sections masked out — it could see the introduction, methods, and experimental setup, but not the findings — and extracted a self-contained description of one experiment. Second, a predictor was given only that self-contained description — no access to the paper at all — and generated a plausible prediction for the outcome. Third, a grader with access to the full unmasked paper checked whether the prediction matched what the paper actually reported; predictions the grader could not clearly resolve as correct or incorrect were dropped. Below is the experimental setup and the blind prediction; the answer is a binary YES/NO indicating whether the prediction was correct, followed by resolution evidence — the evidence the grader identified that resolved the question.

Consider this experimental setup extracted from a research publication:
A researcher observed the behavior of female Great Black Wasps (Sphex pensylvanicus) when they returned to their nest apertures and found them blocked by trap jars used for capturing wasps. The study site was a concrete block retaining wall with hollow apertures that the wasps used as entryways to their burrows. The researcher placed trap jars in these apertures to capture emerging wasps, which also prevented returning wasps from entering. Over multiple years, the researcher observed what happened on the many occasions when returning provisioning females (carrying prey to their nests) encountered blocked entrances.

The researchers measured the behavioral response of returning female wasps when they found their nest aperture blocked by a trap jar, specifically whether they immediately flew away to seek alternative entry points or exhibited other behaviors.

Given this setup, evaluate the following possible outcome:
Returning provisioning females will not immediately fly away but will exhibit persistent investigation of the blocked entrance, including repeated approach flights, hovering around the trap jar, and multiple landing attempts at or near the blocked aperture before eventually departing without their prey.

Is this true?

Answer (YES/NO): NO